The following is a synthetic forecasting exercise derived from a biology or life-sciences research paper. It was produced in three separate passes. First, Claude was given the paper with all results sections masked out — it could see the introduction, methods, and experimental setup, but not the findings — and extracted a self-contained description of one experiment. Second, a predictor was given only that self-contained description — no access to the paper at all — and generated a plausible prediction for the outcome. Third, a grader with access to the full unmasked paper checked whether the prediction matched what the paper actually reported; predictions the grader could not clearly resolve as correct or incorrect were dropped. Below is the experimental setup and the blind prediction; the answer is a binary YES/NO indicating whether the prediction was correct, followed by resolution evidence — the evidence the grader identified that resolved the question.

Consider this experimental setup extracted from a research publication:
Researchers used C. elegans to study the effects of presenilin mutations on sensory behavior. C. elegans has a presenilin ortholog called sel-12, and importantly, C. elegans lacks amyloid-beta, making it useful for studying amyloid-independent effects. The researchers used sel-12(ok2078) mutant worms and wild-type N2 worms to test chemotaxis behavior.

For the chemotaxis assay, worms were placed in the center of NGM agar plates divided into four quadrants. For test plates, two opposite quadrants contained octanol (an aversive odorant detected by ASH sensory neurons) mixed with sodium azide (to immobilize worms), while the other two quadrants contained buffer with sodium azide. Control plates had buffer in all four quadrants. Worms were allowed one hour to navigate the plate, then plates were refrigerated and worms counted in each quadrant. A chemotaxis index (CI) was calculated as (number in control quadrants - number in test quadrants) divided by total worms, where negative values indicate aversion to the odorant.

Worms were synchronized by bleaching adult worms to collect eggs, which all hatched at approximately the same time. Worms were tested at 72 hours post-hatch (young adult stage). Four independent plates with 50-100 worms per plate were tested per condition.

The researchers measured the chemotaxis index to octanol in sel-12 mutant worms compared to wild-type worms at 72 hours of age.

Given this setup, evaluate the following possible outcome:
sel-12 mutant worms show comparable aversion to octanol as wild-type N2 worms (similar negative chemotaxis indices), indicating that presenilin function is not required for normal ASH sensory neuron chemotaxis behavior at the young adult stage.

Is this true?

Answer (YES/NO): NO